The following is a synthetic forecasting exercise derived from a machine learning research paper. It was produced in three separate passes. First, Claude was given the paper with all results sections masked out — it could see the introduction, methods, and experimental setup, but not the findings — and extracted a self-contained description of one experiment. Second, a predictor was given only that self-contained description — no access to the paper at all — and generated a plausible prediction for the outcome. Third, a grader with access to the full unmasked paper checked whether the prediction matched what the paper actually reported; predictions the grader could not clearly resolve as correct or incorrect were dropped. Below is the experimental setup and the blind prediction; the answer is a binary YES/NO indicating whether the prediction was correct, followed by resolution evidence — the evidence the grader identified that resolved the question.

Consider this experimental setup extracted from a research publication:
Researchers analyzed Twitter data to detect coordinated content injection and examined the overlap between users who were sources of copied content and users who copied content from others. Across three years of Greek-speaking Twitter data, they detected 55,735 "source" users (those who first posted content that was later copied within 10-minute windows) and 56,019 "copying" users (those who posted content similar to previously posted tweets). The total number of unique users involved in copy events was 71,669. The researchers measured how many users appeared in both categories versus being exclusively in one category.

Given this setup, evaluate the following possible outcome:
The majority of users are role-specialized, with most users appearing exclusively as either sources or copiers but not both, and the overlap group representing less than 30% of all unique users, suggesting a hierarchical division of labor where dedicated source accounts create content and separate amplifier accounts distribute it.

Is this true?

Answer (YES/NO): NO